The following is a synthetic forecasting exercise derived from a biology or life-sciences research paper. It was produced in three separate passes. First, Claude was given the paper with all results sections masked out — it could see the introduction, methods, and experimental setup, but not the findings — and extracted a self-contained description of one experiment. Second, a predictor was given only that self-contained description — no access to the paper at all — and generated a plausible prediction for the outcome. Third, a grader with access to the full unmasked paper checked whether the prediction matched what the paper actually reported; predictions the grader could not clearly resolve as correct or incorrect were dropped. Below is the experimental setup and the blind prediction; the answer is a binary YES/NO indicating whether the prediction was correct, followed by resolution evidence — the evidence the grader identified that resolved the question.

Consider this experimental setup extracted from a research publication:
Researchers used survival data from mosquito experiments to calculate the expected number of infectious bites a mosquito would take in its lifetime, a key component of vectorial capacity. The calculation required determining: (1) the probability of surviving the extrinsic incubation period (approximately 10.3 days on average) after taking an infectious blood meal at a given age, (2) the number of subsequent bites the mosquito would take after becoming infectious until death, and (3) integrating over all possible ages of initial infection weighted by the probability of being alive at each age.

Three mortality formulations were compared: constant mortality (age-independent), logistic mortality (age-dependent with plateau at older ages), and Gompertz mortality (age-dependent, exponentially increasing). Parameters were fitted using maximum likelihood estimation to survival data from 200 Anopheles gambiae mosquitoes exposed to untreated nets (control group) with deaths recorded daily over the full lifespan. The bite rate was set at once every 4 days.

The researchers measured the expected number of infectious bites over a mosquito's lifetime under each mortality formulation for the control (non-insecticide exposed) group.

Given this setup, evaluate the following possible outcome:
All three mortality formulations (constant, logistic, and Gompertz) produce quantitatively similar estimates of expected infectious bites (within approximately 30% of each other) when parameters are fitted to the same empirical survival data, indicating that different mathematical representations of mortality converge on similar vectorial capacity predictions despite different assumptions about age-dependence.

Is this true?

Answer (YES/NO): NO